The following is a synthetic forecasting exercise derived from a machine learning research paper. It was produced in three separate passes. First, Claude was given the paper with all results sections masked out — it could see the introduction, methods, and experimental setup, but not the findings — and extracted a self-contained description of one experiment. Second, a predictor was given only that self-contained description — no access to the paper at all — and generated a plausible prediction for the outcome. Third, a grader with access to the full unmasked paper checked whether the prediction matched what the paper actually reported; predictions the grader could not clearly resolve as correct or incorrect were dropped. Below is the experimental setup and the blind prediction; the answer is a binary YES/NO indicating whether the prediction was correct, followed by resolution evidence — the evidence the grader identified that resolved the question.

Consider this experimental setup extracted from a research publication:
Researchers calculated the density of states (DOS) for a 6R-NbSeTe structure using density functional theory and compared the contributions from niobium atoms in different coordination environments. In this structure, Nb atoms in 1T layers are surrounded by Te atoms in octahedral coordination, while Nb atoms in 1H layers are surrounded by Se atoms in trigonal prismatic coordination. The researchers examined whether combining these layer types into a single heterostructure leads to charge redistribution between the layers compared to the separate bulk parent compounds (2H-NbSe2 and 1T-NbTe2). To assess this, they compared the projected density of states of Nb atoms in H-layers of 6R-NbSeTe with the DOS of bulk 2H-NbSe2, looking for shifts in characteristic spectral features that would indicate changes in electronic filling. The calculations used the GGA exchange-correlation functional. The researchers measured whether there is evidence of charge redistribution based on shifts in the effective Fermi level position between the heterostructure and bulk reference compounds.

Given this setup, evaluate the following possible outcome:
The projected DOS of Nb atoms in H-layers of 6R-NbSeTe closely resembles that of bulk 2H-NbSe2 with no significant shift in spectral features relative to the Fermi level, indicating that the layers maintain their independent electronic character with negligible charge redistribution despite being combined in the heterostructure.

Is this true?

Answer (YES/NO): NO